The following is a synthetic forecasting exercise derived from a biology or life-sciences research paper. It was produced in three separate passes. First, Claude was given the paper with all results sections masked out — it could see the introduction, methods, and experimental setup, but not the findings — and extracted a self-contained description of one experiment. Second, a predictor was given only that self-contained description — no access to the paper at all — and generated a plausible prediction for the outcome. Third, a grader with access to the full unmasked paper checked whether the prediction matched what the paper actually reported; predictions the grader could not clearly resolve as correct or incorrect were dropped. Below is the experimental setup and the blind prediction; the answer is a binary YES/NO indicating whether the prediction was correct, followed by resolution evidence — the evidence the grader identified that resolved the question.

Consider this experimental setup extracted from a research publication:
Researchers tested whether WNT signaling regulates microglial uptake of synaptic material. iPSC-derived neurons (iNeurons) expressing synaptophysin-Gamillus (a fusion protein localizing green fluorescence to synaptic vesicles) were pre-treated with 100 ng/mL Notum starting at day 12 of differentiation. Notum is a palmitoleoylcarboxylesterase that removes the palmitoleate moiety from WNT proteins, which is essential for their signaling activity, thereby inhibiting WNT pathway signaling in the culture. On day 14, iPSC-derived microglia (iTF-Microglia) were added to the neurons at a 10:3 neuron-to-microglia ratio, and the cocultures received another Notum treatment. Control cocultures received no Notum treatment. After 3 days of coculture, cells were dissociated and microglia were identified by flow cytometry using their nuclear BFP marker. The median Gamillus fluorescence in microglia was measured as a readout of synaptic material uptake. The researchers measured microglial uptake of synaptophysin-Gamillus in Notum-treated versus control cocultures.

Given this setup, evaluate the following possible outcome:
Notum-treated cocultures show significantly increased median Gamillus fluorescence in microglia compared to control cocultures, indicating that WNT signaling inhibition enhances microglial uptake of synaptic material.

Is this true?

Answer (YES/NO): NO